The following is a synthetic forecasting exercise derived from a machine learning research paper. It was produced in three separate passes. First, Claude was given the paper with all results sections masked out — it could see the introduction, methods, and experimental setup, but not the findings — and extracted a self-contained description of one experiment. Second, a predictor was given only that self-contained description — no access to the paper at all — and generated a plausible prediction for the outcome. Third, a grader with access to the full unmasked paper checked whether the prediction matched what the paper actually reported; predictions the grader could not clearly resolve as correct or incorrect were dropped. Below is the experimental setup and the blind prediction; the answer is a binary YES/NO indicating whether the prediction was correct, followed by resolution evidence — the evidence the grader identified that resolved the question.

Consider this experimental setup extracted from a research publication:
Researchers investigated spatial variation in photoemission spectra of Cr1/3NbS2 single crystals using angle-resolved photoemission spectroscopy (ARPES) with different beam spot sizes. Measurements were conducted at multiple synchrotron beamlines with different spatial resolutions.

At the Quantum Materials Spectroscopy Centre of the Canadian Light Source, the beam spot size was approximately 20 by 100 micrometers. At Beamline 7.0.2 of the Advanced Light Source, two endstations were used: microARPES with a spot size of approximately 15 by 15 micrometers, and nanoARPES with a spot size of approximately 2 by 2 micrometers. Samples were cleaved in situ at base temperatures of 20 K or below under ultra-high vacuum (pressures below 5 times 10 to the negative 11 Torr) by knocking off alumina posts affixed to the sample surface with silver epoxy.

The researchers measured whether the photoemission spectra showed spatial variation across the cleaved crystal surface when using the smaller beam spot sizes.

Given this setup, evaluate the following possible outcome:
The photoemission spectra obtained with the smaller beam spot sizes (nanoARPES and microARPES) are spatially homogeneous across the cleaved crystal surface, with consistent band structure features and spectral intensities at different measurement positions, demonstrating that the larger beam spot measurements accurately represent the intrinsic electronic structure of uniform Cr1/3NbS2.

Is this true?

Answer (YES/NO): NO